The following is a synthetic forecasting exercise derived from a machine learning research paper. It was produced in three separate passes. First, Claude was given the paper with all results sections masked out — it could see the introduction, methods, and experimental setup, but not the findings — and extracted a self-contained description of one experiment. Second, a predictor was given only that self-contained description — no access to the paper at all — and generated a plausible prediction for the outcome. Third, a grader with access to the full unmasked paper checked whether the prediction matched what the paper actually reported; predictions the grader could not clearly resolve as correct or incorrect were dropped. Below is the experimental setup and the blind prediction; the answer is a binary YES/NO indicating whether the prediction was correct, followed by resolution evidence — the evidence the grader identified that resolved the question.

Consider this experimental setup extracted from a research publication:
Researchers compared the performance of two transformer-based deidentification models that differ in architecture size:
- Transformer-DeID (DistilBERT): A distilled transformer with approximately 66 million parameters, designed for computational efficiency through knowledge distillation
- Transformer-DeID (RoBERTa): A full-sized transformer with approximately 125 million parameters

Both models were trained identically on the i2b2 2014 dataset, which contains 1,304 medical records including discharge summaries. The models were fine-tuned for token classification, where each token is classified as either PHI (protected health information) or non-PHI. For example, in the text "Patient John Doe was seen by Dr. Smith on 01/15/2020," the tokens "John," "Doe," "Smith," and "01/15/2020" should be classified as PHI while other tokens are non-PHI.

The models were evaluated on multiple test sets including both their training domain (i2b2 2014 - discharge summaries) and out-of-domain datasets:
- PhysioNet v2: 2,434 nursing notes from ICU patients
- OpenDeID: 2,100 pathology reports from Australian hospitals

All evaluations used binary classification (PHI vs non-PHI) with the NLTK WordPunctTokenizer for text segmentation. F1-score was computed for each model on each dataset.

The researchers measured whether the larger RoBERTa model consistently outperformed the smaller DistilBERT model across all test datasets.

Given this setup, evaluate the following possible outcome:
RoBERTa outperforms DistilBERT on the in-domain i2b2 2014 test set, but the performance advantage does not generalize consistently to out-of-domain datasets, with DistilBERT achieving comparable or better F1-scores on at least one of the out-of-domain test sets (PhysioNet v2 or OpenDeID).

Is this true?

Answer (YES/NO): NO